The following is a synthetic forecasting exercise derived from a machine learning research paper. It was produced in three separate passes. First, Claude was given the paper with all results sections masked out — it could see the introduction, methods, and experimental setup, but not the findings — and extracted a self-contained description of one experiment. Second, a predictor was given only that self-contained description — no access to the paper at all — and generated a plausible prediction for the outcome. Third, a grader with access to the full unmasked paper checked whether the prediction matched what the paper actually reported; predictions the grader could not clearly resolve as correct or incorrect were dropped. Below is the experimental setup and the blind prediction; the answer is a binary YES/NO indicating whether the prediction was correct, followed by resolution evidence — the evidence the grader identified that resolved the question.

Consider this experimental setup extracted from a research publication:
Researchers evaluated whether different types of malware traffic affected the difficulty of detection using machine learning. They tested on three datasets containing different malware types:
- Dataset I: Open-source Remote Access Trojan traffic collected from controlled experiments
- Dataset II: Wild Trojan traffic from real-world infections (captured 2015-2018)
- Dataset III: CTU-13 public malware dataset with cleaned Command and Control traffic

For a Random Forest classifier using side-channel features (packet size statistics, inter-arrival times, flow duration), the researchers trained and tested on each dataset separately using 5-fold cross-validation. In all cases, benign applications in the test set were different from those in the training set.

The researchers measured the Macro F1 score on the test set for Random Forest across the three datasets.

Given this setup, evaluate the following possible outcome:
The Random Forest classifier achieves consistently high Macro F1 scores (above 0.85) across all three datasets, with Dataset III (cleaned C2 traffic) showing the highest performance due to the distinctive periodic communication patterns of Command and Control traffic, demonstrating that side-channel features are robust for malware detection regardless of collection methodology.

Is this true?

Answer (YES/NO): NO